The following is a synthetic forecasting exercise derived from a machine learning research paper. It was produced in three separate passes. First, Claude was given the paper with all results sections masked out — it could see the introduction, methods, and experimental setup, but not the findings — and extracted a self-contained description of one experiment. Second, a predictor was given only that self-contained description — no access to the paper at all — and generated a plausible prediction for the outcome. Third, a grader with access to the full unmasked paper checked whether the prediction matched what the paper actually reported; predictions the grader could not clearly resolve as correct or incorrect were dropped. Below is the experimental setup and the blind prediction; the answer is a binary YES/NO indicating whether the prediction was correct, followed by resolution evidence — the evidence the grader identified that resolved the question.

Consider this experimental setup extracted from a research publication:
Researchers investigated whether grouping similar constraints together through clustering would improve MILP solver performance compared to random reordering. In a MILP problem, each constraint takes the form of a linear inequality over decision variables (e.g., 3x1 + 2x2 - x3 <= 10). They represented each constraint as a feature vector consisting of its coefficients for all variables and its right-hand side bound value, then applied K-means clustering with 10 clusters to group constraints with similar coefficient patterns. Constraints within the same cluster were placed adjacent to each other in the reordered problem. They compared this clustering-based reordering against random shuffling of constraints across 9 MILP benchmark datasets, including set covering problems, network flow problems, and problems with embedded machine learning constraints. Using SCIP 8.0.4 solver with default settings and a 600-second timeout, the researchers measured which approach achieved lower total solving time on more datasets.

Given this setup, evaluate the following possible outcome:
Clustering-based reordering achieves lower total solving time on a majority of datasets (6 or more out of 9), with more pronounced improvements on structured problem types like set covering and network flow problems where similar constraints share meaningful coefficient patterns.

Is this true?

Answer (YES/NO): NO